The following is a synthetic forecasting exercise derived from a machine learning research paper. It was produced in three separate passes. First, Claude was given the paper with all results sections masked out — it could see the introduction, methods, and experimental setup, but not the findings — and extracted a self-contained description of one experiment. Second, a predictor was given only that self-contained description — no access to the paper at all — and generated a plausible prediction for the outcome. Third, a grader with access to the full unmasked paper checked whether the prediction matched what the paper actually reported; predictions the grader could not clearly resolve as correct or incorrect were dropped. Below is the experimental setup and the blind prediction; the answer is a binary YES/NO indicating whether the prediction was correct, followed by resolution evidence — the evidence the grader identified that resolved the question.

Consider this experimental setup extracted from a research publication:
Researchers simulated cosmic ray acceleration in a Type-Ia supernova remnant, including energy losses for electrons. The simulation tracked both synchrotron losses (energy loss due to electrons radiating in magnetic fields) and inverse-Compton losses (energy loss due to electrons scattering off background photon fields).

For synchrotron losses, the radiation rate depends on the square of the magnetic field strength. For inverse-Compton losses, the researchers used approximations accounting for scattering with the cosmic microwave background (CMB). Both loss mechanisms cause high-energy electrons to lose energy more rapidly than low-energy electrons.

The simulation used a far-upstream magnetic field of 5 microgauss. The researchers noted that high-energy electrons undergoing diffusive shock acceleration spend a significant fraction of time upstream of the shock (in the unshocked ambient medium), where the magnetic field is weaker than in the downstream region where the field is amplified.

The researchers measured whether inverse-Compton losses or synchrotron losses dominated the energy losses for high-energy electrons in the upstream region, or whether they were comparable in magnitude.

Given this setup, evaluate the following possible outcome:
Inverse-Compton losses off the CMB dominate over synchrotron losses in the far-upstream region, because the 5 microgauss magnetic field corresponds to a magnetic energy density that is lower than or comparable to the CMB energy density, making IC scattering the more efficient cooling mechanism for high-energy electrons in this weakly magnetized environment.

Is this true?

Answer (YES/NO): NO